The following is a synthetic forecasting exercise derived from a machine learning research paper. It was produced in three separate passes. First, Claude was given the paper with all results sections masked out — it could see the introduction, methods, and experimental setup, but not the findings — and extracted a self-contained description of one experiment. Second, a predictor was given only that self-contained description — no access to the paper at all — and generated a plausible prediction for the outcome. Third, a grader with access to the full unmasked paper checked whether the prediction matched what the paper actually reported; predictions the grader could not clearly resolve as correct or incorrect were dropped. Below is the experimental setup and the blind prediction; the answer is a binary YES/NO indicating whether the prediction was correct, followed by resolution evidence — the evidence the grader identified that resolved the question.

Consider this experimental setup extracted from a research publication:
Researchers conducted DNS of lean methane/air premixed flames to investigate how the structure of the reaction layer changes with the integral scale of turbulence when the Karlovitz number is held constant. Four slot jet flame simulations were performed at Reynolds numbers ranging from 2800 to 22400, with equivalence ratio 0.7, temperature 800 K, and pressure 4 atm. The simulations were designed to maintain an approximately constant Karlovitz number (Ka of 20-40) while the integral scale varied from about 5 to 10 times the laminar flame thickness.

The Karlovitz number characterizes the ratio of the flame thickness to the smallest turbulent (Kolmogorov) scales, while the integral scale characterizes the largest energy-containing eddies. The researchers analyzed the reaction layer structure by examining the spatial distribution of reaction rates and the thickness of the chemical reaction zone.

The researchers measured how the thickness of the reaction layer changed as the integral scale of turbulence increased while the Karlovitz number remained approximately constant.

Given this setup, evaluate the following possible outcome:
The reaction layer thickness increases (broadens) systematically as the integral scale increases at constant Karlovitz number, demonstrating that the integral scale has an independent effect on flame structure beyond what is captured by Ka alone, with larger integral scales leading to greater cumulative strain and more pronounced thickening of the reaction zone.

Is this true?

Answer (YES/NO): YES